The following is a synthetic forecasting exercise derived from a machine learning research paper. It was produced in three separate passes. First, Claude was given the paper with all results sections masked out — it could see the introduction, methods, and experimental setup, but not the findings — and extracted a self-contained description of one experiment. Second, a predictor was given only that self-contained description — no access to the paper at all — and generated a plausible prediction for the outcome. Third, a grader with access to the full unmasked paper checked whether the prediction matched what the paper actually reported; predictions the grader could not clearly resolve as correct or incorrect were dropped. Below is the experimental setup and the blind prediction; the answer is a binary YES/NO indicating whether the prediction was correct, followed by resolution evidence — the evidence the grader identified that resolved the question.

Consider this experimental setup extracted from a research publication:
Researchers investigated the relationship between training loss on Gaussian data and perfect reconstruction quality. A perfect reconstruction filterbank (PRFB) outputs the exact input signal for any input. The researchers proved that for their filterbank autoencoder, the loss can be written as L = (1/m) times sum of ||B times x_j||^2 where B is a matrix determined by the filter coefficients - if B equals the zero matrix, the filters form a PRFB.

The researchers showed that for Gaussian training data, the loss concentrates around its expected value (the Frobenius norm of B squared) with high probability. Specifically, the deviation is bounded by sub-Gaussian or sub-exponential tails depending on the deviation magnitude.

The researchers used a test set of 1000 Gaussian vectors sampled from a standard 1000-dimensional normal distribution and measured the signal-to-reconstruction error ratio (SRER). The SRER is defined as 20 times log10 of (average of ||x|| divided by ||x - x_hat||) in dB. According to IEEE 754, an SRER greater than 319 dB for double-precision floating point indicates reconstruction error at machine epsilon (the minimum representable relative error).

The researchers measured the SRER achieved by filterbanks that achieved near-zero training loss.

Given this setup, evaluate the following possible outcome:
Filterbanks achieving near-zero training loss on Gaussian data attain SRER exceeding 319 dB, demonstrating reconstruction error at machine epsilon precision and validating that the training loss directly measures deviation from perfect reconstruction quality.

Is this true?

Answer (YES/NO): NO